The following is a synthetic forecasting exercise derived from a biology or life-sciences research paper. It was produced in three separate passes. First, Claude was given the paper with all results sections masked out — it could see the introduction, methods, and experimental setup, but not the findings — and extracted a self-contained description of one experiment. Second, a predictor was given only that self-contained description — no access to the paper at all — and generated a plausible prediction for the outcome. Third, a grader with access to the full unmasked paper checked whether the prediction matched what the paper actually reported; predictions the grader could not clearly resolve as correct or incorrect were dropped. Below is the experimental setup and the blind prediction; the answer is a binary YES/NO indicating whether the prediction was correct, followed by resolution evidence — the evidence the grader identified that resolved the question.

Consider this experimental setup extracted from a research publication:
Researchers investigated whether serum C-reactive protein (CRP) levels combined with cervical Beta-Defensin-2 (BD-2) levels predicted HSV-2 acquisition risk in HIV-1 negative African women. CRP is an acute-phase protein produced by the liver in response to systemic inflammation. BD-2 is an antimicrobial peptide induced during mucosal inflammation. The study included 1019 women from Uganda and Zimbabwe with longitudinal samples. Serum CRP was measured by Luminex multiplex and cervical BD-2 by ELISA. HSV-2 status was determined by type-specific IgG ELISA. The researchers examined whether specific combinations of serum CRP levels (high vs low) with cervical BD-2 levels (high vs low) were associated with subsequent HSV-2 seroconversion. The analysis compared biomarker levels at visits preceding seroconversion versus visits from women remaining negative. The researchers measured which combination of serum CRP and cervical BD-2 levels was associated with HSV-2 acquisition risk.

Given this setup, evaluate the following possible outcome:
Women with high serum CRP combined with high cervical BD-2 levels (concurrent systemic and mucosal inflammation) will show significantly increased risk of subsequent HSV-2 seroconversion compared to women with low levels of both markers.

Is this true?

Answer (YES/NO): NO